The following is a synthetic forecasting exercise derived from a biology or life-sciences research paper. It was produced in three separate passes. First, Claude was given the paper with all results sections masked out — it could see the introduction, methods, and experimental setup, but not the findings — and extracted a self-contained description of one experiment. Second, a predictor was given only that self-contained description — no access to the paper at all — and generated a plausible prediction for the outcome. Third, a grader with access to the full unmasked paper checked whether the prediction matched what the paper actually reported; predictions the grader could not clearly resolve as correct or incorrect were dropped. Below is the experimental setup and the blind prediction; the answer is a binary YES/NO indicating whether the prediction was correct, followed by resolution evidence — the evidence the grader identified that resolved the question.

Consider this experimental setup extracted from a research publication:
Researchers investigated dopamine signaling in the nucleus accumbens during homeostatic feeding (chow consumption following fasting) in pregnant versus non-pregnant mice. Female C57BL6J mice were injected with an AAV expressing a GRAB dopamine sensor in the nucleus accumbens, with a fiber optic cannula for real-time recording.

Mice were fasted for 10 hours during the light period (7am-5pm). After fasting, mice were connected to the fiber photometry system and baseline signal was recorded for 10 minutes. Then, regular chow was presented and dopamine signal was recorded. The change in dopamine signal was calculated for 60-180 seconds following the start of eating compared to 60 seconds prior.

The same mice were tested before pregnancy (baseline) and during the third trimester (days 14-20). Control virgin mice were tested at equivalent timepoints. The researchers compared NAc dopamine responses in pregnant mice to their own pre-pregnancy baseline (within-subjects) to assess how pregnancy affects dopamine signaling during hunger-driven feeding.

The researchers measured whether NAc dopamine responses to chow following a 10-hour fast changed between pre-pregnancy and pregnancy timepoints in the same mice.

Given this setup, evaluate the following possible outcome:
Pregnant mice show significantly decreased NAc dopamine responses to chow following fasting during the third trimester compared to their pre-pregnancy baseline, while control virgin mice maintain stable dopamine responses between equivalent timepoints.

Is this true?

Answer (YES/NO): NO